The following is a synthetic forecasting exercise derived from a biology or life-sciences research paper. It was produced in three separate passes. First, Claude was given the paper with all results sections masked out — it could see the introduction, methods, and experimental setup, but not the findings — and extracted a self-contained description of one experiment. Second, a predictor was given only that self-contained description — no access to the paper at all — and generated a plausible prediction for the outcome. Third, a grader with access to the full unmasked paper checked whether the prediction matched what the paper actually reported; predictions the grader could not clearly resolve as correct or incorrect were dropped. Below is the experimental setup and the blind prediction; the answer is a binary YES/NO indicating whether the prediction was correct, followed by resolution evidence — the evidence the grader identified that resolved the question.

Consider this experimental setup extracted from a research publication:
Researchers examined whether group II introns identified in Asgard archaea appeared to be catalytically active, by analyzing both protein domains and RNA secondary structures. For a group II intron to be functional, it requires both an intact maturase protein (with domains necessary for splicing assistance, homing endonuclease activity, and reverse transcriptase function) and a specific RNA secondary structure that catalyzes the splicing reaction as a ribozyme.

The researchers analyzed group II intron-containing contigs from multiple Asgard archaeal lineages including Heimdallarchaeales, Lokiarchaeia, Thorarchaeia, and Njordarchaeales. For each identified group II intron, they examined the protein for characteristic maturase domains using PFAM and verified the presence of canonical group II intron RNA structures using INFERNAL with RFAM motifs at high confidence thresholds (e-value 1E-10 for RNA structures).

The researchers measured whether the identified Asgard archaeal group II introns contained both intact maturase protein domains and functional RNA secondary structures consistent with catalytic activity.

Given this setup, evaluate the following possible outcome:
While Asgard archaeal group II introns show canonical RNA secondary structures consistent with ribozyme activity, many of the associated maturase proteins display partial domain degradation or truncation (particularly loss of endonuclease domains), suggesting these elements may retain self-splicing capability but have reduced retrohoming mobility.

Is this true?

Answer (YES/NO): NO